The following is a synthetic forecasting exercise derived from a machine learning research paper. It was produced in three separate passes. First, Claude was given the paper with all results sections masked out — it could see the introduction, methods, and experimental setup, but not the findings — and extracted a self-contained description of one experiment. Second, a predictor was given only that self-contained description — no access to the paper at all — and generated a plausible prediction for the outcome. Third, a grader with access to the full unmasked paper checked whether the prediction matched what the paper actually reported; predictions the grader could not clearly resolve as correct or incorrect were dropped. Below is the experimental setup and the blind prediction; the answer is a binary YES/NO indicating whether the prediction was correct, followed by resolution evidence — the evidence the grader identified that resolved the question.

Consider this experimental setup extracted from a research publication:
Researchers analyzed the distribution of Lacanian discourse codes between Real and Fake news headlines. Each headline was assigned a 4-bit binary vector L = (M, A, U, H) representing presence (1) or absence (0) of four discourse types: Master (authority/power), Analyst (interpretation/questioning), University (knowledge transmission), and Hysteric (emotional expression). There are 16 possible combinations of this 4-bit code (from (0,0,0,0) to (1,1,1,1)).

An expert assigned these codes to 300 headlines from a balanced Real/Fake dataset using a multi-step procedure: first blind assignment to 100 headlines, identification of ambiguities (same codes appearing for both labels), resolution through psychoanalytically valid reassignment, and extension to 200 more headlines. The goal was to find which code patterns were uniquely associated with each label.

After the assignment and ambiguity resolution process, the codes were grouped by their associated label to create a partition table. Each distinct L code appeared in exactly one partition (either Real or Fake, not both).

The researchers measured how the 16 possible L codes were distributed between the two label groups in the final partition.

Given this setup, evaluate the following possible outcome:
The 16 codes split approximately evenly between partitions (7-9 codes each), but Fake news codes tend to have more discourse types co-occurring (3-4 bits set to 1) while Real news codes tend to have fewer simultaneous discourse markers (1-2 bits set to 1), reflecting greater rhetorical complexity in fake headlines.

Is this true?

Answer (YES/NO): NO